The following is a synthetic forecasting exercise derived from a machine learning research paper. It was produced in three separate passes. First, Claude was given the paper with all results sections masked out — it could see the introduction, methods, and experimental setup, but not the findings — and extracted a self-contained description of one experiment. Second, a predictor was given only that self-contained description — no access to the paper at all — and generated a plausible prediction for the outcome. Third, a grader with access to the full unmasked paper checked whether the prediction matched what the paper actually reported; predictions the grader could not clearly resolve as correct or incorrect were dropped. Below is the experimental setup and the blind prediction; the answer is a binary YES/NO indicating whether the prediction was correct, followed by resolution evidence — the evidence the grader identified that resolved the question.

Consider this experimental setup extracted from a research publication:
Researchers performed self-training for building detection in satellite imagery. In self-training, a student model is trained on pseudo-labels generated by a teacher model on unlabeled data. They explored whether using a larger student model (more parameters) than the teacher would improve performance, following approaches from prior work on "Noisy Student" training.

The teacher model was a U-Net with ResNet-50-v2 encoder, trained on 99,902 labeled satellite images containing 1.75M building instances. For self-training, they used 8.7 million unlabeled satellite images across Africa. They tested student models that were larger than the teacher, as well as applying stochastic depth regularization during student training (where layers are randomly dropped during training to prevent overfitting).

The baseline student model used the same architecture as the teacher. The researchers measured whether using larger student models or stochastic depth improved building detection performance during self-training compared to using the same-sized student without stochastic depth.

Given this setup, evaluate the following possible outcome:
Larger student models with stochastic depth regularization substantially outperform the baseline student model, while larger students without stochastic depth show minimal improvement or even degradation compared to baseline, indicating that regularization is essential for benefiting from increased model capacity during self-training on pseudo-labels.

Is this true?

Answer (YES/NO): NO